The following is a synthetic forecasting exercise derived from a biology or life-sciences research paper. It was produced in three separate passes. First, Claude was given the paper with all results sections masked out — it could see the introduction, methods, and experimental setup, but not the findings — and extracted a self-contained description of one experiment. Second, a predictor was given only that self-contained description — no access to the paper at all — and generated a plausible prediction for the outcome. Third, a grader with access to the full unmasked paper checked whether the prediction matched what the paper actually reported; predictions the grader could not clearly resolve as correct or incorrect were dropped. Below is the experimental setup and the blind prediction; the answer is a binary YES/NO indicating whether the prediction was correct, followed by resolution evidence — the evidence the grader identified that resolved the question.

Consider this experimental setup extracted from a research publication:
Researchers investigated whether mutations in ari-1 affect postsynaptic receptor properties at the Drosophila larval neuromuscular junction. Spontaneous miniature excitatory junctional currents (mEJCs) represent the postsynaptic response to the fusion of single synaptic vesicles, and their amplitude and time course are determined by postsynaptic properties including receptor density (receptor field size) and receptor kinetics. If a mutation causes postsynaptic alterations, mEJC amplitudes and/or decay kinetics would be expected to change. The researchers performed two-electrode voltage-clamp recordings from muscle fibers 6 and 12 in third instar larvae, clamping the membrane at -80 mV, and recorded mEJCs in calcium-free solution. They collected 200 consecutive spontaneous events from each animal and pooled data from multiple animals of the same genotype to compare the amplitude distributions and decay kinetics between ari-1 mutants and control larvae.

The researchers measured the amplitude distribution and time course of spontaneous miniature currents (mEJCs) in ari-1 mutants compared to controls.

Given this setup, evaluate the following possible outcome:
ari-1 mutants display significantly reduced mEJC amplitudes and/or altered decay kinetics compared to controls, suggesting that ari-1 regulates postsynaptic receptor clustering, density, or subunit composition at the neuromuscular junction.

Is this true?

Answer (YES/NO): NO